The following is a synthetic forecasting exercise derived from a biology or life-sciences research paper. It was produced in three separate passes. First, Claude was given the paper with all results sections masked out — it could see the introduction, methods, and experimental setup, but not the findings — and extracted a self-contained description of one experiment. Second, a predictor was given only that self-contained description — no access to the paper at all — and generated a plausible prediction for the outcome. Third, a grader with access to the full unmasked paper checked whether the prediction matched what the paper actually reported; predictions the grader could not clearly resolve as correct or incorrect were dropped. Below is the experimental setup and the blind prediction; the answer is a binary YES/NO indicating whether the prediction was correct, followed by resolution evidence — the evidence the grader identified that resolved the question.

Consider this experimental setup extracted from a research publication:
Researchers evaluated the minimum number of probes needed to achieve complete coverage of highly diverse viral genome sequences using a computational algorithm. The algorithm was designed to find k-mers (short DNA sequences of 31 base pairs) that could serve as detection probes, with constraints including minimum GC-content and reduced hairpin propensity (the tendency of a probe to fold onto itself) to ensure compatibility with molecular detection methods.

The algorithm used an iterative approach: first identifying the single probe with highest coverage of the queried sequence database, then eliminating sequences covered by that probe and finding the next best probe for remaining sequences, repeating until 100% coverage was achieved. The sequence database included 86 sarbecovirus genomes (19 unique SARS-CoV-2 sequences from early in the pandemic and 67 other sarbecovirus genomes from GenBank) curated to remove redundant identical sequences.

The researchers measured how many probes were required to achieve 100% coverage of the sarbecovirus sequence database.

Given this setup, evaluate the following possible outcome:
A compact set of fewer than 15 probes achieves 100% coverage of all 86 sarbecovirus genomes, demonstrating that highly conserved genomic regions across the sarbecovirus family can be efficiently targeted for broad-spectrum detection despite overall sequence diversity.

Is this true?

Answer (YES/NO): YES